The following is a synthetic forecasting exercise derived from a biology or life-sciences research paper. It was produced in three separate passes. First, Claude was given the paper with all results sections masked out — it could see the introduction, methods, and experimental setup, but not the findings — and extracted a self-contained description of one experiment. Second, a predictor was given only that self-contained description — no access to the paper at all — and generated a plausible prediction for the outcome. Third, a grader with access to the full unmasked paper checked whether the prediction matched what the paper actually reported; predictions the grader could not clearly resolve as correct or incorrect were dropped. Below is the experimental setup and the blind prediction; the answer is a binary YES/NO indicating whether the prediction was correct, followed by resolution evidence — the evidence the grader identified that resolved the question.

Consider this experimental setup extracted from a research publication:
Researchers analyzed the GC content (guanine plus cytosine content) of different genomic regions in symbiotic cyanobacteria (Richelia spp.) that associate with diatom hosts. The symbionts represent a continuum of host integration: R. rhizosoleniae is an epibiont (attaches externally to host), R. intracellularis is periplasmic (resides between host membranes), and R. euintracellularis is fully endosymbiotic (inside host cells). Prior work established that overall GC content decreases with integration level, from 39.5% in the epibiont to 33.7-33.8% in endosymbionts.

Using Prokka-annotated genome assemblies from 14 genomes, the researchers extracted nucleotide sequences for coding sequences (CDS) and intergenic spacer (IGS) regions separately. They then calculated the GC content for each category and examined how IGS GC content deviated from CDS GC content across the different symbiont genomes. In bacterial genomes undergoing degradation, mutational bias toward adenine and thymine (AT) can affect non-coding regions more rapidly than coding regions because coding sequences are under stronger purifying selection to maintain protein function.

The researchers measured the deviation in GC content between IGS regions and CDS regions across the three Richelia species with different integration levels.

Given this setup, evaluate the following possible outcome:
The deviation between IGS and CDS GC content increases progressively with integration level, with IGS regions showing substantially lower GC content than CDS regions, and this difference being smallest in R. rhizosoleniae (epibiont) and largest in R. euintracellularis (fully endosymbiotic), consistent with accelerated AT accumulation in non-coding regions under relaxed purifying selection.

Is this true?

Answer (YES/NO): NO